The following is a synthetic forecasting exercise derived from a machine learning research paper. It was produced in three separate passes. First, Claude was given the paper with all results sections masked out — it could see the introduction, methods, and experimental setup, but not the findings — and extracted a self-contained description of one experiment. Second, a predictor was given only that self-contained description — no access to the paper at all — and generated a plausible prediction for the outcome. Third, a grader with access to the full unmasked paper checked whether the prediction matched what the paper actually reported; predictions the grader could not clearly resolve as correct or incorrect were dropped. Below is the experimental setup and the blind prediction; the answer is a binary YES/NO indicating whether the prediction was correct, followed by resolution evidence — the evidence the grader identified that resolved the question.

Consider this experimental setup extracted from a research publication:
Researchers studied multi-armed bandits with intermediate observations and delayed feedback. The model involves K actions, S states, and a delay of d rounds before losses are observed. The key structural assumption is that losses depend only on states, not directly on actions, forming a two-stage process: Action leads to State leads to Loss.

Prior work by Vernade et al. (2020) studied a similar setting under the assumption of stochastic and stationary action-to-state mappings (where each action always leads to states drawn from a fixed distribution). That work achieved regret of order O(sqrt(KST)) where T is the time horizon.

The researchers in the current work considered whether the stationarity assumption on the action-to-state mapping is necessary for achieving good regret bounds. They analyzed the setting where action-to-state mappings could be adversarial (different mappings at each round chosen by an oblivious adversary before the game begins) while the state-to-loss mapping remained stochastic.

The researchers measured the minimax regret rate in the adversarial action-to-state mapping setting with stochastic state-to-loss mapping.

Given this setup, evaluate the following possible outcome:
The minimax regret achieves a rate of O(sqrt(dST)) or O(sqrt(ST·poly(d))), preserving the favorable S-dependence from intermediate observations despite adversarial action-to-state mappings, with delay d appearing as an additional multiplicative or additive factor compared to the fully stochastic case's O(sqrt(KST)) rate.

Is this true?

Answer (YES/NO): NO